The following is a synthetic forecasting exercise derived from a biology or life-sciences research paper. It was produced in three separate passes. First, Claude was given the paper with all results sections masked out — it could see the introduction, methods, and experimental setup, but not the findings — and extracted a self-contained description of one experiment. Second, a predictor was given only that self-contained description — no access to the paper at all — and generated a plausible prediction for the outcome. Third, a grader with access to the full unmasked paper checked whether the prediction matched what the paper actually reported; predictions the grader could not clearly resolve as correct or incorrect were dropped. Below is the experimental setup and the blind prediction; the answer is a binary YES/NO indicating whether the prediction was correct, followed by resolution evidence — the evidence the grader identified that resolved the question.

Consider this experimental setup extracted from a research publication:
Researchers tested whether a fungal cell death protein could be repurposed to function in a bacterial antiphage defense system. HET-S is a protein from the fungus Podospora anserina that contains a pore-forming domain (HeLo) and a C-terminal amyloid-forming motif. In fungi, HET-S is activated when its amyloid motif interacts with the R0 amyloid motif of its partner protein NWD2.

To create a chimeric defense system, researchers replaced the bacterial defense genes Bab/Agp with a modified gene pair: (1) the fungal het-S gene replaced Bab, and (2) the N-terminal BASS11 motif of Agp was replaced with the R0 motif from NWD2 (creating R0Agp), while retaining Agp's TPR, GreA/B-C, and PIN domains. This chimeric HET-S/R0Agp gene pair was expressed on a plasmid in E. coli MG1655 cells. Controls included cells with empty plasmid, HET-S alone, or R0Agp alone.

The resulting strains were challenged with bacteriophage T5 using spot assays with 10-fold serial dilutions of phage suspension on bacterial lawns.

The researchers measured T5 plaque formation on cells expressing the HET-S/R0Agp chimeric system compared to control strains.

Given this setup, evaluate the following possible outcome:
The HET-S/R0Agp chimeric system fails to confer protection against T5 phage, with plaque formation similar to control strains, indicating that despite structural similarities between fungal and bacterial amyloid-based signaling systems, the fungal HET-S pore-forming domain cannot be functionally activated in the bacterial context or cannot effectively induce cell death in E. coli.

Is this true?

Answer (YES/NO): NO